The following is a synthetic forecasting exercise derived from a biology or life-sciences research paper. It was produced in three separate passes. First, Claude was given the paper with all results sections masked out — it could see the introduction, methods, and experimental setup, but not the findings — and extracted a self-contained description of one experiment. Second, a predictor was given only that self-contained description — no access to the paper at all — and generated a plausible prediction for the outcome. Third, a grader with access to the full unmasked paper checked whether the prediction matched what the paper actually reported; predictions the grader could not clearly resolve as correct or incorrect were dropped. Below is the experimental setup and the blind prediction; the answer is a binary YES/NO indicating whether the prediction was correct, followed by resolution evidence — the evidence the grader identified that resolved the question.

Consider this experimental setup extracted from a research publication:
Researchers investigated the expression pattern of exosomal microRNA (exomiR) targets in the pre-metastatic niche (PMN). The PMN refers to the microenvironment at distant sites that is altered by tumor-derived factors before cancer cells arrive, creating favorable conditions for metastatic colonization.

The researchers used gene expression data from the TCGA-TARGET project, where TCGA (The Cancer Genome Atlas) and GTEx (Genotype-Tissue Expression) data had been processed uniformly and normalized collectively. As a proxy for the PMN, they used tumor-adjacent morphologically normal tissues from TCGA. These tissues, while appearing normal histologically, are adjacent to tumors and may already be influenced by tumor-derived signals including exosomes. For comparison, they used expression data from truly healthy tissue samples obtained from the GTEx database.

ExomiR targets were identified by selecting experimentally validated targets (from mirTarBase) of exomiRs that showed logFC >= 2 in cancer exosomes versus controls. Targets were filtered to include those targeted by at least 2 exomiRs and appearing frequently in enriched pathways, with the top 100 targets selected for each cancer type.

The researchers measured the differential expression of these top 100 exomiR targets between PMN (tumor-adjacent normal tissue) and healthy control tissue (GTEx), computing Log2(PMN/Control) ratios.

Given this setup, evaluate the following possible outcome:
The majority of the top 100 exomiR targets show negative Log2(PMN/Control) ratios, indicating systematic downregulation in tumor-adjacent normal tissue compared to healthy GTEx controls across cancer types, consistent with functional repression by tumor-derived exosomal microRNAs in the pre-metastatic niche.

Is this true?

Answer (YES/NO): YES